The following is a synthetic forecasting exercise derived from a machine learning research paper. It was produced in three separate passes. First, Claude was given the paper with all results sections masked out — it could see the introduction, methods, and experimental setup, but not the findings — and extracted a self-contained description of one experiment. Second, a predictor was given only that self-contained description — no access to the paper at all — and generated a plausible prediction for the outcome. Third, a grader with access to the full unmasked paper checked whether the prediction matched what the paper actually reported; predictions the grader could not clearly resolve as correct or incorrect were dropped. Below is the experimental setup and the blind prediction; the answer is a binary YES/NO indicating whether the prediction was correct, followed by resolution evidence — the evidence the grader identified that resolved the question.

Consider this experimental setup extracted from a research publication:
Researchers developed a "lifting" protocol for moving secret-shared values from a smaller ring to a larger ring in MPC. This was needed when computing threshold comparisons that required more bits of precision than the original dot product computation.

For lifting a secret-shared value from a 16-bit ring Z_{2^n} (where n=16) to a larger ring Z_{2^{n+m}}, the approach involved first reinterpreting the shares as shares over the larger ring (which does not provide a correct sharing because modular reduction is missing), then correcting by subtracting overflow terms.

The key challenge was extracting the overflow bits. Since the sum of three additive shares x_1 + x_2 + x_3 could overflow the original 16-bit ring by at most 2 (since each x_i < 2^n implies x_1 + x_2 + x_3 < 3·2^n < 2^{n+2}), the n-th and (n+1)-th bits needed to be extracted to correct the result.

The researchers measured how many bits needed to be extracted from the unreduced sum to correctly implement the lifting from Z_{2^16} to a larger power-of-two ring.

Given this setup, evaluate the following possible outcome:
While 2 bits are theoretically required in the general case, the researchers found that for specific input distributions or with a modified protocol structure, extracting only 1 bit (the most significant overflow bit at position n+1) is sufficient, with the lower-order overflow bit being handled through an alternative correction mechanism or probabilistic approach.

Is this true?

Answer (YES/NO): NO